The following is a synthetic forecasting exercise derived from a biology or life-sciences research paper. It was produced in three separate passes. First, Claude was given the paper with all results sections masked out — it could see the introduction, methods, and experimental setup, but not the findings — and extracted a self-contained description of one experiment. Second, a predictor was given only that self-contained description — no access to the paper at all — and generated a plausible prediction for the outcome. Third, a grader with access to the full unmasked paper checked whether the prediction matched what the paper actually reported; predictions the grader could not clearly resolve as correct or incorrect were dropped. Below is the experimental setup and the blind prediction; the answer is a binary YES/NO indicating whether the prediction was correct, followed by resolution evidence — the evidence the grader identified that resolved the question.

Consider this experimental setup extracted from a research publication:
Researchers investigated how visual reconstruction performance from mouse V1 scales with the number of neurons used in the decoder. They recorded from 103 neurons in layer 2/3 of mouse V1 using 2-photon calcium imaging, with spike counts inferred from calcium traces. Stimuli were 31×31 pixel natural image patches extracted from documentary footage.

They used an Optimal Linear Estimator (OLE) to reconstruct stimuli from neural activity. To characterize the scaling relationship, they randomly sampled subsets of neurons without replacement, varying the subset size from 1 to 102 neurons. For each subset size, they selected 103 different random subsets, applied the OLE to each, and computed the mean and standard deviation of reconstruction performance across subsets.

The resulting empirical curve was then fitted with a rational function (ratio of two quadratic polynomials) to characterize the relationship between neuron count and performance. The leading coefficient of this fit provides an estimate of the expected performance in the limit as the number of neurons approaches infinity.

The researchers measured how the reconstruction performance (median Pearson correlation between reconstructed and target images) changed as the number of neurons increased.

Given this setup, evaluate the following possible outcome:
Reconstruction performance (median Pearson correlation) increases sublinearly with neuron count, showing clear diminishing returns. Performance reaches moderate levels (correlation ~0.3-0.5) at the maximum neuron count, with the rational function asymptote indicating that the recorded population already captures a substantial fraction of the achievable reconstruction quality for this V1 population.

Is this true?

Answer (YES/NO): YES